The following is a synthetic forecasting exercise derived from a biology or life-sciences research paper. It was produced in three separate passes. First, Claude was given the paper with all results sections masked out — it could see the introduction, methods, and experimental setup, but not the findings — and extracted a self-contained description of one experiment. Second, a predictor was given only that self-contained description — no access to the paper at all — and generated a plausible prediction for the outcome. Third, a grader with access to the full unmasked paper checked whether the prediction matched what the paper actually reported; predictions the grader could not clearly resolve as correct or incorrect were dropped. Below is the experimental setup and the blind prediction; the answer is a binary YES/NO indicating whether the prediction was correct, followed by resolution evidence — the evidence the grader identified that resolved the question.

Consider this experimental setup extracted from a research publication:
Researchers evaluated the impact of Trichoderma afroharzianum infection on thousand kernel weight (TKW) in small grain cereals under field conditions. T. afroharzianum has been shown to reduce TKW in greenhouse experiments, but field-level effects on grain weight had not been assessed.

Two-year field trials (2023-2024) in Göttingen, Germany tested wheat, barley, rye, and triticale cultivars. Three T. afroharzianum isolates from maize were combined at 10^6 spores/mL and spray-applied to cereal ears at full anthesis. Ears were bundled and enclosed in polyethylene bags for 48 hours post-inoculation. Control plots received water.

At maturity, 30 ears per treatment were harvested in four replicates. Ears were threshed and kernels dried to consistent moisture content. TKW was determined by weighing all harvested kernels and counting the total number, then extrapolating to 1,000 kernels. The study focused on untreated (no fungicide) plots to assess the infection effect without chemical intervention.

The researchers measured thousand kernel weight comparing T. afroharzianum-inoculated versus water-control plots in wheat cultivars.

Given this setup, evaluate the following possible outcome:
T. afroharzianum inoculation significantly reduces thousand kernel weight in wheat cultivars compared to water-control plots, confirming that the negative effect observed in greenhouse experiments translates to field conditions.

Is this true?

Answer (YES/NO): YES